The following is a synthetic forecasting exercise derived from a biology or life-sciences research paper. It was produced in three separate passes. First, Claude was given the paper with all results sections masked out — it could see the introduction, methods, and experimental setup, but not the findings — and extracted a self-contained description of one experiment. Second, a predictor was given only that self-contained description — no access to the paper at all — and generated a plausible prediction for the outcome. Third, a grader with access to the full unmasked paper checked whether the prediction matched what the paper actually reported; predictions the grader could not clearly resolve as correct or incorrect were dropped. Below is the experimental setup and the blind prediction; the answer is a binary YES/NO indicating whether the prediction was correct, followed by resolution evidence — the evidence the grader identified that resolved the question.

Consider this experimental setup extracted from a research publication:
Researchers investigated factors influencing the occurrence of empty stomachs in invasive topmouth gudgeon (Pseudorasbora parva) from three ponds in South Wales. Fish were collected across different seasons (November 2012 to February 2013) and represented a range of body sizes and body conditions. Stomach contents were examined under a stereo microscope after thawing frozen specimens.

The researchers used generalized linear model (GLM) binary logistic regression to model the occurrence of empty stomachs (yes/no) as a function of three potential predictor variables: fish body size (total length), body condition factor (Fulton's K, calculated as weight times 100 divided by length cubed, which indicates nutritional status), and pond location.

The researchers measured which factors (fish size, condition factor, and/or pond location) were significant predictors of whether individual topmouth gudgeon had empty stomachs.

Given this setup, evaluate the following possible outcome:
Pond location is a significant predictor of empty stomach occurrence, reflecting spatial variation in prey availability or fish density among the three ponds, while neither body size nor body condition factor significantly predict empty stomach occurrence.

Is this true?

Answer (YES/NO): YES